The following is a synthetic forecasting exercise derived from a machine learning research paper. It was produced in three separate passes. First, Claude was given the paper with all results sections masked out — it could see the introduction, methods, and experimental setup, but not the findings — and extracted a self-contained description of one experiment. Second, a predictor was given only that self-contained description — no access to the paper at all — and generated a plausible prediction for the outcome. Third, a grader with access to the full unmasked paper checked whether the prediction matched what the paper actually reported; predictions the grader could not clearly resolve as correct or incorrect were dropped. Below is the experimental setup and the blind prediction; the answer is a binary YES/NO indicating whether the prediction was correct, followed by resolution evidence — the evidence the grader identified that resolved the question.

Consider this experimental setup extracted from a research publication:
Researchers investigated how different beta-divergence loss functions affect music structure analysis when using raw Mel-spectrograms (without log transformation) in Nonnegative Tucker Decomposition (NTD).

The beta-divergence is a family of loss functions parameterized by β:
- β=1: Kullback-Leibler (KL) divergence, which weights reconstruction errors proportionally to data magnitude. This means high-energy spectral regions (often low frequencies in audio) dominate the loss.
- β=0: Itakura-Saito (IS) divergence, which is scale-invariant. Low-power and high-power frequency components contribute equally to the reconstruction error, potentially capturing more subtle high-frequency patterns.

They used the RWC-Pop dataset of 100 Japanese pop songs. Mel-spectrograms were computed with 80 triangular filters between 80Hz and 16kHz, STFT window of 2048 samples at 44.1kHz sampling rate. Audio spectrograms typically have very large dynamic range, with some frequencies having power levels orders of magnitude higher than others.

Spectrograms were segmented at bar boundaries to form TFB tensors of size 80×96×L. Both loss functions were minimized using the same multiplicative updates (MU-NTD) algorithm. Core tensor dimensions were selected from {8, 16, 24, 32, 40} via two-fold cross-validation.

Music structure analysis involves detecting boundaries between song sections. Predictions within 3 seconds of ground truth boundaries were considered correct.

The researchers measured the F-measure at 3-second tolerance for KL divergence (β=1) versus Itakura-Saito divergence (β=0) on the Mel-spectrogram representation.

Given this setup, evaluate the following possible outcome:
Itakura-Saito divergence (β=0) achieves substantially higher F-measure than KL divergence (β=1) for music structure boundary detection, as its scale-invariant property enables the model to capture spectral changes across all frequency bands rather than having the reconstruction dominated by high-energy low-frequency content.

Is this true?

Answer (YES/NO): NO